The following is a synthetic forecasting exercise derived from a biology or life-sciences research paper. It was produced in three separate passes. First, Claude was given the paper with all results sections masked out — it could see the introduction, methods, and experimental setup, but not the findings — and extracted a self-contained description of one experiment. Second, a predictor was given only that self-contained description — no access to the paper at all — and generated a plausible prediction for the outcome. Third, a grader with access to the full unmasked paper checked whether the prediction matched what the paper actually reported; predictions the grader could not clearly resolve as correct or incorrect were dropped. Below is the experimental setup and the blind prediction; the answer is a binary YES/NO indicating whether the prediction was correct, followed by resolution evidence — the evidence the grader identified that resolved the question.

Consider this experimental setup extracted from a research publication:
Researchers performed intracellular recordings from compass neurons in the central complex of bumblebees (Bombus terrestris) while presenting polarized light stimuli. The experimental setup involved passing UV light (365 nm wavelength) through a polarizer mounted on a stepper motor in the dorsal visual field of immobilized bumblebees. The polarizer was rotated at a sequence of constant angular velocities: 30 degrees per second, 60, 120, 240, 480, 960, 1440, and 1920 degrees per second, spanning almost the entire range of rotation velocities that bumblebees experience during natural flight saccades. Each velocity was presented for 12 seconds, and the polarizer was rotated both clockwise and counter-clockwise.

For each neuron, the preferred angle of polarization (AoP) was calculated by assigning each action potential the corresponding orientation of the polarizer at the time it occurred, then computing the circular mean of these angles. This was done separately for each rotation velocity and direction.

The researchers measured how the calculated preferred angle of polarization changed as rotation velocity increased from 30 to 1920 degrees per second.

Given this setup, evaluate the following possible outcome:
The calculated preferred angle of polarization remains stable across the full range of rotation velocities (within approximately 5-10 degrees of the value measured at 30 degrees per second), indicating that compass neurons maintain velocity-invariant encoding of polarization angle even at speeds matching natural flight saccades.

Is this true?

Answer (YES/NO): NO